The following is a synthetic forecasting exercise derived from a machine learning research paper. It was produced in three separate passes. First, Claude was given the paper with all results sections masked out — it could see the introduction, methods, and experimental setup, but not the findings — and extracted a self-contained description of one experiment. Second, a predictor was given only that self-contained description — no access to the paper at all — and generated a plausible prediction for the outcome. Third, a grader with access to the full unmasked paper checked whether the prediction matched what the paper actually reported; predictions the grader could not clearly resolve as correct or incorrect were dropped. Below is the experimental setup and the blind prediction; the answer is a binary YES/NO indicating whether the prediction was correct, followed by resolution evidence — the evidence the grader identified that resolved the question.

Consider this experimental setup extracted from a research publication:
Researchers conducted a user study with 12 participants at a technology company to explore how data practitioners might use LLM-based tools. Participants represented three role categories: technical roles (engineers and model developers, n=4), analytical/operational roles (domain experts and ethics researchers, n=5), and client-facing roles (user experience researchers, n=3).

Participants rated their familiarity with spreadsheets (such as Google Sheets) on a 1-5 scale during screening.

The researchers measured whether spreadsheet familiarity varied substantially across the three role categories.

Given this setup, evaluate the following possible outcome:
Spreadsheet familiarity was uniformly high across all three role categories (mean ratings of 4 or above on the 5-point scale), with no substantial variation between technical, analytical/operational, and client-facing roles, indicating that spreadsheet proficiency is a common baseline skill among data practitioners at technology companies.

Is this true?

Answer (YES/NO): YES